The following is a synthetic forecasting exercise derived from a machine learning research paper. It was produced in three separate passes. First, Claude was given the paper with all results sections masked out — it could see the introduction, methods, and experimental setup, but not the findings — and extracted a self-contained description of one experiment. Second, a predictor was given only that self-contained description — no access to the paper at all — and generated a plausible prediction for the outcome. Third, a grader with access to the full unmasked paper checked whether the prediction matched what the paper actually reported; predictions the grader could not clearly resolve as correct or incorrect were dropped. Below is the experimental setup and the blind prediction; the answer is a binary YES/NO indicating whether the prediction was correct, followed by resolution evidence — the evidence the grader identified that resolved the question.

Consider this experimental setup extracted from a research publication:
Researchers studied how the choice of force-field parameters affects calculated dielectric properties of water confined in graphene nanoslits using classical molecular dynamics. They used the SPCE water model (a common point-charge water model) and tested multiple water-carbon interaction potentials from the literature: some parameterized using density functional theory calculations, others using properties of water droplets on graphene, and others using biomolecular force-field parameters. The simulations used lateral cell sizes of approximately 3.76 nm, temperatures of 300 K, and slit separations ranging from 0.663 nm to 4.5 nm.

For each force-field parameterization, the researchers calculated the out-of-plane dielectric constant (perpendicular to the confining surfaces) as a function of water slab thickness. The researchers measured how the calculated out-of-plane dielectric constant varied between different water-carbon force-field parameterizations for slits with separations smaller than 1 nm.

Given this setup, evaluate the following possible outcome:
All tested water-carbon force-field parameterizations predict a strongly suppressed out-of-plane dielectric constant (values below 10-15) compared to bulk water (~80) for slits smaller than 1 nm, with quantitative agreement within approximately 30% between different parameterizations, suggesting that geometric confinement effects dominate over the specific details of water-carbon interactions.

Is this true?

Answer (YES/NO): YES